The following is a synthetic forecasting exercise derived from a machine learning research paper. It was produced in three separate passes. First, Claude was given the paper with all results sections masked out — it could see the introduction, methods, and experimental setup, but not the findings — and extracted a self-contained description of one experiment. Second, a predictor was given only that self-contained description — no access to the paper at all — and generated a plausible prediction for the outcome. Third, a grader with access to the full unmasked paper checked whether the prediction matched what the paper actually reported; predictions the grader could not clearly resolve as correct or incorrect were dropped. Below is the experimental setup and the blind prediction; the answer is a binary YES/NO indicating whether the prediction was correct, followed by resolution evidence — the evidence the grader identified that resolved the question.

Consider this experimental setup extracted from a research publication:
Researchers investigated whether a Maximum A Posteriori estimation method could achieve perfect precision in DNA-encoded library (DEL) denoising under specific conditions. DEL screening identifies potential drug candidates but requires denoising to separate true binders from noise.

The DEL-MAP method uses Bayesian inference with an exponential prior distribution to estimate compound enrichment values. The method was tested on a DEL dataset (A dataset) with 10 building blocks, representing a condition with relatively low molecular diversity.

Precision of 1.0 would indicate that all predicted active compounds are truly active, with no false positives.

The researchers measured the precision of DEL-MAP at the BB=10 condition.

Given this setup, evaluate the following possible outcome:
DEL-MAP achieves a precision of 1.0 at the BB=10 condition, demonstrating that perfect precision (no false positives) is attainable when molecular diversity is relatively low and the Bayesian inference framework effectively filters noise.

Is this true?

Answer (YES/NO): YES